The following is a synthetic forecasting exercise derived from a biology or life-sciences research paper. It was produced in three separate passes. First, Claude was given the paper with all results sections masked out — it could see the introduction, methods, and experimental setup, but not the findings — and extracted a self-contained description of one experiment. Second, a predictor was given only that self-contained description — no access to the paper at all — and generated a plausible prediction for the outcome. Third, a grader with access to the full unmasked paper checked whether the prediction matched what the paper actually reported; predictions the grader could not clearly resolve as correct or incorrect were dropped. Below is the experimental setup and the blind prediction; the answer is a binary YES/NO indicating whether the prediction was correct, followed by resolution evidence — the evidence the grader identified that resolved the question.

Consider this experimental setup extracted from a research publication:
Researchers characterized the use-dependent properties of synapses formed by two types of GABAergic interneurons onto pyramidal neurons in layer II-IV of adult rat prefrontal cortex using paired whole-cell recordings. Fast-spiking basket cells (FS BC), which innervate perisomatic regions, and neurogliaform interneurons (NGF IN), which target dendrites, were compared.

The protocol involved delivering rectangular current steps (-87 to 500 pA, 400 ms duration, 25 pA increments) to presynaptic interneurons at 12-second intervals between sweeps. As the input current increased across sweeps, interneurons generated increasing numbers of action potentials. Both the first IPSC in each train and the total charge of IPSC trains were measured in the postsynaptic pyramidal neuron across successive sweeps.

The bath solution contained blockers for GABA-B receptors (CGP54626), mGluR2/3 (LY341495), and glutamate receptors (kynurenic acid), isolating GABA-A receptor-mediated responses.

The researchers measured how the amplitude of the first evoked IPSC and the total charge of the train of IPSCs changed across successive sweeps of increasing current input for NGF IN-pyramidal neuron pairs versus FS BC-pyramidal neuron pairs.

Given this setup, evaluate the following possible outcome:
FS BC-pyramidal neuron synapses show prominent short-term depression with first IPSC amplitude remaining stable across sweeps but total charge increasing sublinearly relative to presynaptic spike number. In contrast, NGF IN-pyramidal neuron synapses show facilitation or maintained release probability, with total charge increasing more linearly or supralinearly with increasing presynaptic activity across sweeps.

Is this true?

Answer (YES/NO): NO